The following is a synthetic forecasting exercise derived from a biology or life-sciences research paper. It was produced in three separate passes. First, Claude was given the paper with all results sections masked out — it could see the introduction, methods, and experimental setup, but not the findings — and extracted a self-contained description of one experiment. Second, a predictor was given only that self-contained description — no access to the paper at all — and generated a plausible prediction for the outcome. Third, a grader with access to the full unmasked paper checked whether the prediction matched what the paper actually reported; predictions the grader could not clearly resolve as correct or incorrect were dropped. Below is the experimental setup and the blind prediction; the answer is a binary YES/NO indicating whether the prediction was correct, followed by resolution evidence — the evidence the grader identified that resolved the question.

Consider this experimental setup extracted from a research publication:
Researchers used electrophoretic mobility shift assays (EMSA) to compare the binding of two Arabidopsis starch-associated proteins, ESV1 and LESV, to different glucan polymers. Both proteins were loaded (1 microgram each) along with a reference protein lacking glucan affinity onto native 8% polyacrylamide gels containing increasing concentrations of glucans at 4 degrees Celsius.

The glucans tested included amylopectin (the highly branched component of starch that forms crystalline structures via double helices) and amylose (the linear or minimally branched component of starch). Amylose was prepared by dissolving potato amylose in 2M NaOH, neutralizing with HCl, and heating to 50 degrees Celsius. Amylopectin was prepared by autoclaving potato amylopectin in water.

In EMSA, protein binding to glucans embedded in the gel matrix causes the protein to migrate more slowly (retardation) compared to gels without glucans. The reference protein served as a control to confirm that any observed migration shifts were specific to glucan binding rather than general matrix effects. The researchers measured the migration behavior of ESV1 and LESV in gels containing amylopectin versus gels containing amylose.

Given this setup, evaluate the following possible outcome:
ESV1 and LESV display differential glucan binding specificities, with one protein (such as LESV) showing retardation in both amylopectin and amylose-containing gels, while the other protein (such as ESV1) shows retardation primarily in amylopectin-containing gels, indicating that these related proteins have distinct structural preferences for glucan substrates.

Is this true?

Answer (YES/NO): NO